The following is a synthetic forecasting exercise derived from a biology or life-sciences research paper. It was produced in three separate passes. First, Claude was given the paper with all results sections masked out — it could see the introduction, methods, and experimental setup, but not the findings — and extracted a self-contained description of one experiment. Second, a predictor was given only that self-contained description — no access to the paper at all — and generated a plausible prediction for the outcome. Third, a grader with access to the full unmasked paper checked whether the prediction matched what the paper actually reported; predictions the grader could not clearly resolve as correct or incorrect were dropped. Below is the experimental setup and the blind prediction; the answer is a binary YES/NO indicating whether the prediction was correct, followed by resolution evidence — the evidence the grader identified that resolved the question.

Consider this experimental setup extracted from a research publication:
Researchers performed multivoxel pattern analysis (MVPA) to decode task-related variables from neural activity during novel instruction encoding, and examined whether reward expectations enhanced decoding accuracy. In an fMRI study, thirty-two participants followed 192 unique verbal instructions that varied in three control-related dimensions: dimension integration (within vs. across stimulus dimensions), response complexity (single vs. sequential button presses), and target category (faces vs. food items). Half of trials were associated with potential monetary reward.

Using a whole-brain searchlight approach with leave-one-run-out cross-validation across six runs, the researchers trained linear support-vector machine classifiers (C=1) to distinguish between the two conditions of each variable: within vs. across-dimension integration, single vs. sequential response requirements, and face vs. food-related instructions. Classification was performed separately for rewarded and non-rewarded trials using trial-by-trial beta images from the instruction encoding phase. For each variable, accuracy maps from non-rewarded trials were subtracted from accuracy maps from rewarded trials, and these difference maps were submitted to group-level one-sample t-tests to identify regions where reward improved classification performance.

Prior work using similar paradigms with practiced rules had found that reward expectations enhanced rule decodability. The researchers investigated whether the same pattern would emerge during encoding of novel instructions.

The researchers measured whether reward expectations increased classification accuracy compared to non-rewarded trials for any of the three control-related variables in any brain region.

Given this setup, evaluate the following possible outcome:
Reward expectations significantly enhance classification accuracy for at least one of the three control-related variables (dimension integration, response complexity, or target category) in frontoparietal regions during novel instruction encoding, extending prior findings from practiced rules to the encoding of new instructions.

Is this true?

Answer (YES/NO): NO